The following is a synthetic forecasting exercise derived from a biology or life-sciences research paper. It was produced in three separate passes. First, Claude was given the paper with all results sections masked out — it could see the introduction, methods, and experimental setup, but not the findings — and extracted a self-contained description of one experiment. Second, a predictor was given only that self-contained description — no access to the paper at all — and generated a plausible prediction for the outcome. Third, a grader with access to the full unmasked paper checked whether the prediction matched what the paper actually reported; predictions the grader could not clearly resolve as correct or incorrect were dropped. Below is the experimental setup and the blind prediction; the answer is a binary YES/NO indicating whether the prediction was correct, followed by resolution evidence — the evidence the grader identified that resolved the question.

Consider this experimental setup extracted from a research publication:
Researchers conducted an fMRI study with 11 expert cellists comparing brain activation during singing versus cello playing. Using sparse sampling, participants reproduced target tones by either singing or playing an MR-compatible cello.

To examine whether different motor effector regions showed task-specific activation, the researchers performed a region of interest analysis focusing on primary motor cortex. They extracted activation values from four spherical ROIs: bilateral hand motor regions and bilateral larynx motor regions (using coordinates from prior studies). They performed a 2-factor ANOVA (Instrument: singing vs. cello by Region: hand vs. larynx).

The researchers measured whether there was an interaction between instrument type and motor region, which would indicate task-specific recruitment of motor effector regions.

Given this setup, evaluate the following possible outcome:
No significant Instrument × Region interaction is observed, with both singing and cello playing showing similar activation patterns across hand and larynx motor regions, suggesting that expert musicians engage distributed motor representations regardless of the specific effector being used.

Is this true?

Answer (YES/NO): NO